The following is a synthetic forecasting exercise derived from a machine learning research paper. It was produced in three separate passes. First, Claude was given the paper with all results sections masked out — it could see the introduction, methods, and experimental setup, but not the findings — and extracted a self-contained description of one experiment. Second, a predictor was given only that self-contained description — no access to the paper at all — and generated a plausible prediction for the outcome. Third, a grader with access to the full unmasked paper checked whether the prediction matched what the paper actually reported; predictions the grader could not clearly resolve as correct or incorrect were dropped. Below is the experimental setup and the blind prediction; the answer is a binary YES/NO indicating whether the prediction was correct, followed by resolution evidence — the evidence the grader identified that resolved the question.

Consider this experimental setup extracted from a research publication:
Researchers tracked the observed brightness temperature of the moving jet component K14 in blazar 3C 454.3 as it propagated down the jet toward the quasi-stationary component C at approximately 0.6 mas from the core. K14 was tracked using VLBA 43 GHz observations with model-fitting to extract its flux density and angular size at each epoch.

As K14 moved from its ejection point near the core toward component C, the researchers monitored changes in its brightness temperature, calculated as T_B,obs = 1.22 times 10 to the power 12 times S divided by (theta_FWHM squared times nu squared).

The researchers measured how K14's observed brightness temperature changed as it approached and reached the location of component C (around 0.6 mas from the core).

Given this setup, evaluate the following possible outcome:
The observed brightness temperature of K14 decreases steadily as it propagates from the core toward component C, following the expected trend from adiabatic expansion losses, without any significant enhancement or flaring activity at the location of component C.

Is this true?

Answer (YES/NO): NO